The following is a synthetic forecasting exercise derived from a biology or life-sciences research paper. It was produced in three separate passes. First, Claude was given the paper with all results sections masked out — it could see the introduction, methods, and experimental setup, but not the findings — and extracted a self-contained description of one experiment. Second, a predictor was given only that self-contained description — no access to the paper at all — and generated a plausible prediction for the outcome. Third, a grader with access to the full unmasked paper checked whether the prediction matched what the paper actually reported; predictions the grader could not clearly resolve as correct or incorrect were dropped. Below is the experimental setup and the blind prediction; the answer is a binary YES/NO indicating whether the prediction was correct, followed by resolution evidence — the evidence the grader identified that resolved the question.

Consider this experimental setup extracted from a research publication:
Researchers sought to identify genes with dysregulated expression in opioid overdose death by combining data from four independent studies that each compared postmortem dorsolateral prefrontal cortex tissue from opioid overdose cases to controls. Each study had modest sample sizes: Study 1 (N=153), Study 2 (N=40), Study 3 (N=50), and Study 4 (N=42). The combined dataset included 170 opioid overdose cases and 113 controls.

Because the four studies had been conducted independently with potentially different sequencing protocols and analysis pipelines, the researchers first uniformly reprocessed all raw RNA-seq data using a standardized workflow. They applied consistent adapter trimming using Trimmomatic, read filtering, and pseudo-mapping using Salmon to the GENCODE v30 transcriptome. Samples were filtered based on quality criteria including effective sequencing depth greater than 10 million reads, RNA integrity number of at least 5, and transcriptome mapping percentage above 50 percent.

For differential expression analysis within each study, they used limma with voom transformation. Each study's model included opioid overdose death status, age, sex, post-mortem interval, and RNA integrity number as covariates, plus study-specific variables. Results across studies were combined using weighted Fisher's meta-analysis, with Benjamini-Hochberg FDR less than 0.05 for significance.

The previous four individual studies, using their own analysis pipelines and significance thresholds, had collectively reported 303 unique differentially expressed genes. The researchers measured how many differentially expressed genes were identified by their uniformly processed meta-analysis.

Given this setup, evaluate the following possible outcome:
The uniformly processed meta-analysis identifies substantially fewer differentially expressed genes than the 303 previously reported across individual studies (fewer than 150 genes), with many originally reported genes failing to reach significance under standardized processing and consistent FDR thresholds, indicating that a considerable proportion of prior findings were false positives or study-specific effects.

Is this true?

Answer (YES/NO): NO